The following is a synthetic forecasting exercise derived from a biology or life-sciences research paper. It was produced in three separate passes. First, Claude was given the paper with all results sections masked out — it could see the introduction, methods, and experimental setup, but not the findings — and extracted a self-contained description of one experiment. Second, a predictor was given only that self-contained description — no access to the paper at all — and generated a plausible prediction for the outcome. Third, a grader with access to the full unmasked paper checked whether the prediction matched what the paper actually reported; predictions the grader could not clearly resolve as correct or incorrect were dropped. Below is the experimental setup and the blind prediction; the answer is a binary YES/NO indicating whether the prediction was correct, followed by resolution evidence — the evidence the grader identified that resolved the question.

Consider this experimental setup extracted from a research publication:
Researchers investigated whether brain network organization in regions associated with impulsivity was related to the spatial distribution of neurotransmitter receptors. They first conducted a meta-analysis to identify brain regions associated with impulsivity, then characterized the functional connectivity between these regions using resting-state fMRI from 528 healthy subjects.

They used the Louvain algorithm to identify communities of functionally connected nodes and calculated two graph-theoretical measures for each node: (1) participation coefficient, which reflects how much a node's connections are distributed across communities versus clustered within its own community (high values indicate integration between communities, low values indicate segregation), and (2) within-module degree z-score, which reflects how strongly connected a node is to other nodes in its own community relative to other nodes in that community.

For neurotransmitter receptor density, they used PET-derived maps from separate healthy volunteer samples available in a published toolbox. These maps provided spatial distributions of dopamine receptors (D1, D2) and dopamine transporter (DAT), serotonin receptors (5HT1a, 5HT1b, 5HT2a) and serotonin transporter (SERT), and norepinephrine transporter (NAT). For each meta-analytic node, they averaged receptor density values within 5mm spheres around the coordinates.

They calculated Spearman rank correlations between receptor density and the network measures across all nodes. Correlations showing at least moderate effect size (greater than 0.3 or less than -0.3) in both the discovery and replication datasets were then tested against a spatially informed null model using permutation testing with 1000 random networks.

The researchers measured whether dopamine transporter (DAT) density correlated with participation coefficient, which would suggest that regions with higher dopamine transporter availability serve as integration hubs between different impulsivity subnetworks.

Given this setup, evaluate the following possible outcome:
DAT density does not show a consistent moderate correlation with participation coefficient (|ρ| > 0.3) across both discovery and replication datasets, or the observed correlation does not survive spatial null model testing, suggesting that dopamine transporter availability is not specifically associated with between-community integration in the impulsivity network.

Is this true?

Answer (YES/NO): YES